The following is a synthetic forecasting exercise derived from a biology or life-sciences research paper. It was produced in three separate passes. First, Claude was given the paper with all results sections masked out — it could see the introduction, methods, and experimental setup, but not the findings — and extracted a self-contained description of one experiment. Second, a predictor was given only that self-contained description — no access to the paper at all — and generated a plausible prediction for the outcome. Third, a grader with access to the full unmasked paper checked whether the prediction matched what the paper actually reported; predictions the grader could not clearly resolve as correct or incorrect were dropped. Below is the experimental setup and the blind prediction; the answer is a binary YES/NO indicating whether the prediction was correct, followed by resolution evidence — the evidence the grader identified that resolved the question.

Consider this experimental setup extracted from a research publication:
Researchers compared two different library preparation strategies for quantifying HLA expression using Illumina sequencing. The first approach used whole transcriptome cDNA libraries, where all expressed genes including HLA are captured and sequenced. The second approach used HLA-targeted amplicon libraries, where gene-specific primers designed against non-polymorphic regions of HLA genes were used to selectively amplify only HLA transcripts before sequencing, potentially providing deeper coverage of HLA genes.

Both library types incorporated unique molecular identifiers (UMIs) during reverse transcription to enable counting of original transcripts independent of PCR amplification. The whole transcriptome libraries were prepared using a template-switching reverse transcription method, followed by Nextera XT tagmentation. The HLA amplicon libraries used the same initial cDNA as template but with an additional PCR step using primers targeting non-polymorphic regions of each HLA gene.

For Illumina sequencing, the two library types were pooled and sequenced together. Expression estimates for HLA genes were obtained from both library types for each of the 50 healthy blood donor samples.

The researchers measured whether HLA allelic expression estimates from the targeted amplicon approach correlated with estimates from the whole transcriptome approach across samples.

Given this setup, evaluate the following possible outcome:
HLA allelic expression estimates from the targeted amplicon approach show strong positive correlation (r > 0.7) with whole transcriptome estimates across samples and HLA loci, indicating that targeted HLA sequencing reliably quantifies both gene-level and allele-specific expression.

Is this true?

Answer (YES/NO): NO